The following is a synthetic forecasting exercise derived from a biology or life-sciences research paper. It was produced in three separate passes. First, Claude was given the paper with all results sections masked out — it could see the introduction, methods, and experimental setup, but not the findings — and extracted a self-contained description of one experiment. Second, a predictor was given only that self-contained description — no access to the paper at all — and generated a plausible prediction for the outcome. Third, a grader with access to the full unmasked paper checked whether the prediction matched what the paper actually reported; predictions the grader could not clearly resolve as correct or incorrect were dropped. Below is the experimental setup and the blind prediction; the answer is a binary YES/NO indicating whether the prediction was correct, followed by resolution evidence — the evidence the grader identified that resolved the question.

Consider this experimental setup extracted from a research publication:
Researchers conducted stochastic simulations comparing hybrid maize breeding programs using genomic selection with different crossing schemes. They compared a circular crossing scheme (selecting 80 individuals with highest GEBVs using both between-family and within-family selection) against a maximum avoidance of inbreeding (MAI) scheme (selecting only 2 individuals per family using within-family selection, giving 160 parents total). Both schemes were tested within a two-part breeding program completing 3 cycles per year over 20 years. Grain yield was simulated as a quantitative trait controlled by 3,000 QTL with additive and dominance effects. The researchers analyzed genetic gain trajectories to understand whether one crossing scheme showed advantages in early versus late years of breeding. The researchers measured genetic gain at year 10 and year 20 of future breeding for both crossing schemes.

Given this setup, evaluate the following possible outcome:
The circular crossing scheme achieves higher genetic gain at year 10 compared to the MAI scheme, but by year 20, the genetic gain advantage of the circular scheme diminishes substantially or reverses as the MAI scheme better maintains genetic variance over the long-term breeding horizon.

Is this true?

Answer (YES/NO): NO